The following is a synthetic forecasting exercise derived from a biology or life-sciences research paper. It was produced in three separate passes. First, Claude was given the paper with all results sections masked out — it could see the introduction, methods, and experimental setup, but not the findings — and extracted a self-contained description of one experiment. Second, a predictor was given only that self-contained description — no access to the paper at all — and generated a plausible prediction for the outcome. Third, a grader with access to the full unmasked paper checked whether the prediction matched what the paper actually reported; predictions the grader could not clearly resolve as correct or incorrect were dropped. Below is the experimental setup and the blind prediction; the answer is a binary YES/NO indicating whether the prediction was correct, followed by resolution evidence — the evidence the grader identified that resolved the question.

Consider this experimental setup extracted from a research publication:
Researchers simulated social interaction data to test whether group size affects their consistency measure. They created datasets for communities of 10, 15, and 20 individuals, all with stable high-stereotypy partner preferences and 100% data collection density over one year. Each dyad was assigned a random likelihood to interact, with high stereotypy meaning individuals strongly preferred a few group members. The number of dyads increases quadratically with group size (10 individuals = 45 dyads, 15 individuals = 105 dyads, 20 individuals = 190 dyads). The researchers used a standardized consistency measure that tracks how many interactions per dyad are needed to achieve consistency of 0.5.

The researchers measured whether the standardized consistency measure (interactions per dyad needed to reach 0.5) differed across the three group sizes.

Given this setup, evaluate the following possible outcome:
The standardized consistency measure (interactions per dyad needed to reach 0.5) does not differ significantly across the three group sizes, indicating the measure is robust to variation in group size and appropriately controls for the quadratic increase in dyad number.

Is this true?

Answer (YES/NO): YES